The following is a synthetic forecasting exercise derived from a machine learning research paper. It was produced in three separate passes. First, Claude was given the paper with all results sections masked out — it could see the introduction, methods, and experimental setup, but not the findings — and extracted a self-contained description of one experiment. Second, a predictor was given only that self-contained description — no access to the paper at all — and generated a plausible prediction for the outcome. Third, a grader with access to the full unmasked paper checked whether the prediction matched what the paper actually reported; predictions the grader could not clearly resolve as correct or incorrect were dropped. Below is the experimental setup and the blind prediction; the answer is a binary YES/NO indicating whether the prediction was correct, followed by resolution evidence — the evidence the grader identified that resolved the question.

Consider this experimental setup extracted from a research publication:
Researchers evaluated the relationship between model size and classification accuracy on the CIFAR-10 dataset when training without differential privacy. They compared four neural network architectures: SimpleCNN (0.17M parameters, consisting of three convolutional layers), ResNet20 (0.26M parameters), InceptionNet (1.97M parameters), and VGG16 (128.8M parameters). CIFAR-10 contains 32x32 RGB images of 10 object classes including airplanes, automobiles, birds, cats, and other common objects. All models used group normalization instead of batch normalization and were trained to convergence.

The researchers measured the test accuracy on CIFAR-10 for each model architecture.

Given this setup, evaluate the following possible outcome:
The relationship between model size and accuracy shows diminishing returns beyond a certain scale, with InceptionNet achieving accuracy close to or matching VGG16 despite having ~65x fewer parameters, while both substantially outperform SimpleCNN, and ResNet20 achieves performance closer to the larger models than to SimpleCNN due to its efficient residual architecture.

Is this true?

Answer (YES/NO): NO